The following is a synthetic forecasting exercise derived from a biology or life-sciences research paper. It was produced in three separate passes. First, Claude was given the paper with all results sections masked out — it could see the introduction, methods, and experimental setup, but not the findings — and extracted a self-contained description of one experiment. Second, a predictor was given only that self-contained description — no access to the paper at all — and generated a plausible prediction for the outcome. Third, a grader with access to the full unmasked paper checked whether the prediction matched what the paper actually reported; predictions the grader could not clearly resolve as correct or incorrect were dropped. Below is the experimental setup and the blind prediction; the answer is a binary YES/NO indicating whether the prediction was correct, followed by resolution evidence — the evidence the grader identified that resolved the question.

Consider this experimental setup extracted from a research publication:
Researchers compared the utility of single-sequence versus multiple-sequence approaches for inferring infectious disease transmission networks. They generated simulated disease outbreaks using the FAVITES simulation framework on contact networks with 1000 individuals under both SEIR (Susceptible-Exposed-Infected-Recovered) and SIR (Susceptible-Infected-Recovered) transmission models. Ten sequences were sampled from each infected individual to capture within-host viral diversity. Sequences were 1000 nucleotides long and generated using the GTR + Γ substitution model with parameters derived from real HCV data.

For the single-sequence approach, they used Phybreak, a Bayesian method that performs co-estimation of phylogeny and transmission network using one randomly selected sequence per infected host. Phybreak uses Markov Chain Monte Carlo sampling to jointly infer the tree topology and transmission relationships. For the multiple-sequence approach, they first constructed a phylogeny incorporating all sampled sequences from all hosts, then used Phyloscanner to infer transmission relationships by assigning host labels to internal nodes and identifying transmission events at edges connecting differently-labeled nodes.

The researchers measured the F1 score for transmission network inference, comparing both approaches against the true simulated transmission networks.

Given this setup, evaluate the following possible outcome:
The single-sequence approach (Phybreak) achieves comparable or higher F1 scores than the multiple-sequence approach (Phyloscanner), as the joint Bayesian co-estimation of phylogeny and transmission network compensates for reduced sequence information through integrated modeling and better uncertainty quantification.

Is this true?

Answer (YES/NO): NO